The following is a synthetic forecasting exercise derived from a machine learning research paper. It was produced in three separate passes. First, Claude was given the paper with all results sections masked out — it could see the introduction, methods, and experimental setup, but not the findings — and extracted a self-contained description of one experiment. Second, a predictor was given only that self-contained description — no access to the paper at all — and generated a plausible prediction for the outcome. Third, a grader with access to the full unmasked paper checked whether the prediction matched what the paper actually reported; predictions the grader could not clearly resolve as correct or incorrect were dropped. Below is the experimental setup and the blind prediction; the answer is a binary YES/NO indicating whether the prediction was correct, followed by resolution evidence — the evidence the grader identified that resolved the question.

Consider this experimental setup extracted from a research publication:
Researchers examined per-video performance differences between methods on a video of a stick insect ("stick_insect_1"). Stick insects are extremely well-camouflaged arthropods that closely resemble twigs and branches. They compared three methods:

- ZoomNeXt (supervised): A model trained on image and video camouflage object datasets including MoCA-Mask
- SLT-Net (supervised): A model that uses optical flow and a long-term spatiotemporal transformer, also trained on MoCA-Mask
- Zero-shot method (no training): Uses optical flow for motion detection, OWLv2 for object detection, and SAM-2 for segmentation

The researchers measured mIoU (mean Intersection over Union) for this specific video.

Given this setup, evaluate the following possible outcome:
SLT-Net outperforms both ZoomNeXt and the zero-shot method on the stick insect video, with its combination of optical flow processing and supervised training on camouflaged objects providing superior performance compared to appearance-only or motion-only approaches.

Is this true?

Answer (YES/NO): NO